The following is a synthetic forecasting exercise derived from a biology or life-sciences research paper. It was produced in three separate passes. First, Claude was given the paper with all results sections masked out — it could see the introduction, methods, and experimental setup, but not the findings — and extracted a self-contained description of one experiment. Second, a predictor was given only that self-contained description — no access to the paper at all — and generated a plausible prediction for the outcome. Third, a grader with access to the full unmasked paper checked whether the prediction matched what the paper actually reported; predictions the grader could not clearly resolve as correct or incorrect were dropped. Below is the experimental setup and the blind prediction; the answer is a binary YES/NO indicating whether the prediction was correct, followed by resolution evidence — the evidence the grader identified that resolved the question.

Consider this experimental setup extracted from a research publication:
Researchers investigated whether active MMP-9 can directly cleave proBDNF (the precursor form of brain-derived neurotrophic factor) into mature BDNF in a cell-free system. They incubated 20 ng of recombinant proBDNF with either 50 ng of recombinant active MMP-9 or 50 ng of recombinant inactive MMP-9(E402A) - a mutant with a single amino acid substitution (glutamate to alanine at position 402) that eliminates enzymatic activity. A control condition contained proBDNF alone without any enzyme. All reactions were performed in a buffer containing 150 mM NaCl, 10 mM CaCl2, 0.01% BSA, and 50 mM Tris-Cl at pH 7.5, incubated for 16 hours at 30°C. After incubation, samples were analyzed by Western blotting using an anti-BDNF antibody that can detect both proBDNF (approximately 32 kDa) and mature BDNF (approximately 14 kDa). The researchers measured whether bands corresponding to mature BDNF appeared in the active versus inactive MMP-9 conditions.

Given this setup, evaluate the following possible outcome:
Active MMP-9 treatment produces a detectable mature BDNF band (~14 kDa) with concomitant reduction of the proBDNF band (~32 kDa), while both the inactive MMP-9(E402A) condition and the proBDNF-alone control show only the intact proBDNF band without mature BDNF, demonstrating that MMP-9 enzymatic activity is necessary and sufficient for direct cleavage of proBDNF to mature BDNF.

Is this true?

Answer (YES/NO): YES